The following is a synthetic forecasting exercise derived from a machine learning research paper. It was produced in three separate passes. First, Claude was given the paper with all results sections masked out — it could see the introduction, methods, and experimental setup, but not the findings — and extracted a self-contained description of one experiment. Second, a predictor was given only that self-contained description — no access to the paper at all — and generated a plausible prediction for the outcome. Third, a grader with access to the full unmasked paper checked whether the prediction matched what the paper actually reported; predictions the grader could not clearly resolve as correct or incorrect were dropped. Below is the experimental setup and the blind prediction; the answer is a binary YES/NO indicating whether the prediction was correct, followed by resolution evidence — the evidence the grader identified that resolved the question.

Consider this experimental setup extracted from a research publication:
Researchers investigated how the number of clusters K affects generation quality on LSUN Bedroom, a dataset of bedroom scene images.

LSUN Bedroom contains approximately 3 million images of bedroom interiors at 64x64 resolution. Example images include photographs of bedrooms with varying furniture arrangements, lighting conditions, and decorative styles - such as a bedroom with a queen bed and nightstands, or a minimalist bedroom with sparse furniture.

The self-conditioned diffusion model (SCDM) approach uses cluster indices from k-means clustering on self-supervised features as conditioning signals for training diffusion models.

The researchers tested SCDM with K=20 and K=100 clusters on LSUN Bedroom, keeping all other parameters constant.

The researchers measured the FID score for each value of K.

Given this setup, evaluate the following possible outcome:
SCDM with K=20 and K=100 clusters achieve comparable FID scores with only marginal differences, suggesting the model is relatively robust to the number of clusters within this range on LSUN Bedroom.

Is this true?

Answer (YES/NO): NO